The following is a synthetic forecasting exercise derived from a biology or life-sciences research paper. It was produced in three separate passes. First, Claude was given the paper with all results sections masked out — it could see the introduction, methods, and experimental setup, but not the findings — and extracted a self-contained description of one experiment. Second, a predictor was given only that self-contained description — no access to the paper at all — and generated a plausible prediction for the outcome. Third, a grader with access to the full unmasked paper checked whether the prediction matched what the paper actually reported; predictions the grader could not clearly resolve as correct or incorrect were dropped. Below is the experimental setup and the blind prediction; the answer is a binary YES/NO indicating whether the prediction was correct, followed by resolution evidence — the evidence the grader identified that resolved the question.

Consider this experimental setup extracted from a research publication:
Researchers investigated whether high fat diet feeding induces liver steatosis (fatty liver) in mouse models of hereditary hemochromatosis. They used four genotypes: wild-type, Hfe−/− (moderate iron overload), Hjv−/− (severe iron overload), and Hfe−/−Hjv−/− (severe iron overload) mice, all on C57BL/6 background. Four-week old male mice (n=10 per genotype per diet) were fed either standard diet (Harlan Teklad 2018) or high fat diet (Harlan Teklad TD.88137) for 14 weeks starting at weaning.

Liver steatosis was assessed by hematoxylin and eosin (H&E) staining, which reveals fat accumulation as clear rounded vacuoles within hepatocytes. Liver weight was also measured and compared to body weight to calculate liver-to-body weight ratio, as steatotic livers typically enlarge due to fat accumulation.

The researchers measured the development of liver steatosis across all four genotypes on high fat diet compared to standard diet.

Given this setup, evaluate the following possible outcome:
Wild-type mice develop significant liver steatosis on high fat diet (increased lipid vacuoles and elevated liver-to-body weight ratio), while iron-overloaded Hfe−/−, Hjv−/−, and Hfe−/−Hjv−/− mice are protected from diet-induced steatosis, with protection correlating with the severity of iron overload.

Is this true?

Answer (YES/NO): NO